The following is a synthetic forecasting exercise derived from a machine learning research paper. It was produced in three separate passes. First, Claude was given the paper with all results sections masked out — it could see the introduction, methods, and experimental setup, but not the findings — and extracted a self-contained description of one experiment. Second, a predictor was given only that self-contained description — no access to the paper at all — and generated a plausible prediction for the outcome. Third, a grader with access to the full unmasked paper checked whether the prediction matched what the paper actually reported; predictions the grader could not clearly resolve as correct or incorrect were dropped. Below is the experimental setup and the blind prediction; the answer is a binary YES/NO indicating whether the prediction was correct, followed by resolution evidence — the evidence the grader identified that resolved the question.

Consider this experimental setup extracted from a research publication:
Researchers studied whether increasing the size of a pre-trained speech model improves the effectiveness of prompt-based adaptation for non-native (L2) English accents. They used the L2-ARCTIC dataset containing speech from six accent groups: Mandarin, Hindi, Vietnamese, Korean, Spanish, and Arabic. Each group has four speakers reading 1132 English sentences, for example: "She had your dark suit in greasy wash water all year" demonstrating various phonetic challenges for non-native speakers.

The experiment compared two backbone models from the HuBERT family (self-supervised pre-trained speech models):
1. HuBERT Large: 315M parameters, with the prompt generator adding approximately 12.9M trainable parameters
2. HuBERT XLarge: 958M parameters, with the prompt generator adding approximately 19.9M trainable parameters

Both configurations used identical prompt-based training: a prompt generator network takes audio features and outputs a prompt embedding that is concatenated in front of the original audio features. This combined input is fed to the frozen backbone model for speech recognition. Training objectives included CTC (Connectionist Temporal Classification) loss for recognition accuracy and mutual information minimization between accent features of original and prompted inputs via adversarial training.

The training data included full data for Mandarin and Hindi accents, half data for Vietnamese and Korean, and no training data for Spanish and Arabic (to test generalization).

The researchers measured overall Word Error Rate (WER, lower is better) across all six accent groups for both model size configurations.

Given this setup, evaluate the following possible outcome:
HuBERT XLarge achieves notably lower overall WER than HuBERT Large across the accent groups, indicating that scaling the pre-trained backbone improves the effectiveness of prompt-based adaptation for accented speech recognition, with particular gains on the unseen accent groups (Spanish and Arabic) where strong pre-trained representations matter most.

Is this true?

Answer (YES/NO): NO